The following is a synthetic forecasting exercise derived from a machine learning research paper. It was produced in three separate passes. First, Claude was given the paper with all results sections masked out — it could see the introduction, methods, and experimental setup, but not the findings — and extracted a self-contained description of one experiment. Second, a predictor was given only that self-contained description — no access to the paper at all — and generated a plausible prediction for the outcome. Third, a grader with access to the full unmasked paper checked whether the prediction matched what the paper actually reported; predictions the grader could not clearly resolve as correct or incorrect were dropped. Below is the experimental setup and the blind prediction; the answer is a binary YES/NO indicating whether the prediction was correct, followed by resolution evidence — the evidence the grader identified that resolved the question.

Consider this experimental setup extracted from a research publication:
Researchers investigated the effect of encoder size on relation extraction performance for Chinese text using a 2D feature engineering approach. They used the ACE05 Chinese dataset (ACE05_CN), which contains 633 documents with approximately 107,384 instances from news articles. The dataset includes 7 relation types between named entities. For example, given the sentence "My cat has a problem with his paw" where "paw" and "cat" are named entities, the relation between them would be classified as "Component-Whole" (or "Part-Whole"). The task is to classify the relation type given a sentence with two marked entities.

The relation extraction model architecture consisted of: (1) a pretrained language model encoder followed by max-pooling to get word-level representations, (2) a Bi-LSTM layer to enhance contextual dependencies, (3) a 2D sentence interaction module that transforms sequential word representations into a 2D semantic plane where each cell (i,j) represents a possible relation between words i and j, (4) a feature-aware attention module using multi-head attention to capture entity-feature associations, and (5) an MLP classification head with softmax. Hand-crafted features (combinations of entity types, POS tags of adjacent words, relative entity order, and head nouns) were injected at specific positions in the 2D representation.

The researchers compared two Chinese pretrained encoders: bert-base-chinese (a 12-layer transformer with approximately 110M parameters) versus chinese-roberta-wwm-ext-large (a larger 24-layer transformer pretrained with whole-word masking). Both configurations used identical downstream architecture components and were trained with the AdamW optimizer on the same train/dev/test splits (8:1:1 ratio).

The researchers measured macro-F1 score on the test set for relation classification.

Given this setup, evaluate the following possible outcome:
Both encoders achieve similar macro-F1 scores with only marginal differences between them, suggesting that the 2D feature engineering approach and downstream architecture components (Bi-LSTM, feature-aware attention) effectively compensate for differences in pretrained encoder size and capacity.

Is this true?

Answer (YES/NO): YES